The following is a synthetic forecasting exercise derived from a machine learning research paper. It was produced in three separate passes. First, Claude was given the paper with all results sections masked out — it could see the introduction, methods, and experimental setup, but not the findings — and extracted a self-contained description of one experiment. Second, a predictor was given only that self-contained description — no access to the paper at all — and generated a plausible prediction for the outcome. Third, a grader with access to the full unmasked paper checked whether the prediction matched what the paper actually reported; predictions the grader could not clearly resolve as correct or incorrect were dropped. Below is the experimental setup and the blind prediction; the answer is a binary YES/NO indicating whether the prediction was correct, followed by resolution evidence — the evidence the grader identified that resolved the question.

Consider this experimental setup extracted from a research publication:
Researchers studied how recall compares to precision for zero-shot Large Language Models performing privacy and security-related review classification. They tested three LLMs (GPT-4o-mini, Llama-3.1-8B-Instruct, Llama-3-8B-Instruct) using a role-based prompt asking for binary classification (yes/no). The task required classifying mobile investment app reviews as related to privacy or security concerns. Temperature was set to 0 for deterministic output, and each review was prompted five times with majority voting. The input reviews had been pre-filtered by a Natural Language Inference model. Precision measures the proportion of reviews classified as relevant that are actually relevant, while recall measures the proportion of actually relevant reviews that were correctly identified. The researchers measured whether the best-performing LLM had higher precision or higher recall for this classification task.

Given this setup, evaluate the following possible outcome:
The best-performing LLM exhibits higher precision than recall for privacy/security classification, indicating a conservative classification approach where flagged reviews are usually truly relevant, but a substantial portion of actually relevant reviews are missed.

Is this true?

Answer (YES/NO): NO